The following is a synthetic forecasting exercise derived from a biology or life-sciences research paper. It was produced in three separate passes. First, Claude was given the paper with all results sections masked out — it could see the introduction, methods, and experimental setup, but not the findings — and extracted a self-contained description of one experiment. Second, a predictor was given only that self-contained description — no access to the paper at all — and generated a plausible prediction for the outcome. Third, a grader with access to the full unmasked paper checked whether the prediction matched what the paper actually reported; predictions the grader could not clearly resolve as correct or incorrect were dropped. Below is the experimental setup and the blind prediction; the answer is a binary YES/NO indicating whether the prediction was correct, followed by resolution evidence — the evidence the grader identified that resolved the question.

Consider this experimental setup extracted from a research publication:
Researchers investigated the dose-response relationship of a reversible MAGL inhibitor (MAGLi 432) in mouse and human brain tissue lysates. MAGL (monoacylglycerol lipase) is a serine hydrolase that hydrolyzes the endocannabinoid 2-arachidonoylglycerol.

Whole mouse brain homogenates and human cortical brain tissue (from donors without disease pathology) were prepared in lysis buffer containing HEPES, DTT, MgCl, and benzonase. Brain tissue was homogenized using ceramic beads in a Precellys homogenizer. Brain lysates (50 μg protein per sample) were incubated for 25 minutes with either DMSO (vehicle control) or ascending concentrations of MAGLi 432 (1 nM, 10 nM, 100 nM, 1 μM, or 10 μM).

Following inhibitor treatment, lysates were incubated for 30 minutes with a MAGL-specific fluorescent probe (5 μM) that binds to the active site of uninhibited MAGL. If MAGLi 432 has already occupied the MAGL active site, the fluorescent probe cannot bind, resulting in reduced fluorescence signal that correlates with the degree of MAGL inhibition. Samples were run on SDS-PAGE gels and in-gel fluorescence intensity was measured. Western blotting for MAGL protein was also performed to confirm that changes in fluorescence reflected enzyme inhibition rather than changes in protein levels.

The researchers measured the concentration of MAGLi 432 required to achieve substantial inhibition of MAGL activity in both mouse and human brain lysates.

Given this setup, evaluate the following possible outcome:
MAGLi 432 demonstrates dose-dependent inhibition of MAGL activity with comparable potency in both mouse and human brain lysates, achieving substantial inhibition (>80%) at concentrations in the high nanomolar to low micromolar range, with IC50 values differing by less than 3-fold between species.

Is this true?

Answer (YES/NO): YES